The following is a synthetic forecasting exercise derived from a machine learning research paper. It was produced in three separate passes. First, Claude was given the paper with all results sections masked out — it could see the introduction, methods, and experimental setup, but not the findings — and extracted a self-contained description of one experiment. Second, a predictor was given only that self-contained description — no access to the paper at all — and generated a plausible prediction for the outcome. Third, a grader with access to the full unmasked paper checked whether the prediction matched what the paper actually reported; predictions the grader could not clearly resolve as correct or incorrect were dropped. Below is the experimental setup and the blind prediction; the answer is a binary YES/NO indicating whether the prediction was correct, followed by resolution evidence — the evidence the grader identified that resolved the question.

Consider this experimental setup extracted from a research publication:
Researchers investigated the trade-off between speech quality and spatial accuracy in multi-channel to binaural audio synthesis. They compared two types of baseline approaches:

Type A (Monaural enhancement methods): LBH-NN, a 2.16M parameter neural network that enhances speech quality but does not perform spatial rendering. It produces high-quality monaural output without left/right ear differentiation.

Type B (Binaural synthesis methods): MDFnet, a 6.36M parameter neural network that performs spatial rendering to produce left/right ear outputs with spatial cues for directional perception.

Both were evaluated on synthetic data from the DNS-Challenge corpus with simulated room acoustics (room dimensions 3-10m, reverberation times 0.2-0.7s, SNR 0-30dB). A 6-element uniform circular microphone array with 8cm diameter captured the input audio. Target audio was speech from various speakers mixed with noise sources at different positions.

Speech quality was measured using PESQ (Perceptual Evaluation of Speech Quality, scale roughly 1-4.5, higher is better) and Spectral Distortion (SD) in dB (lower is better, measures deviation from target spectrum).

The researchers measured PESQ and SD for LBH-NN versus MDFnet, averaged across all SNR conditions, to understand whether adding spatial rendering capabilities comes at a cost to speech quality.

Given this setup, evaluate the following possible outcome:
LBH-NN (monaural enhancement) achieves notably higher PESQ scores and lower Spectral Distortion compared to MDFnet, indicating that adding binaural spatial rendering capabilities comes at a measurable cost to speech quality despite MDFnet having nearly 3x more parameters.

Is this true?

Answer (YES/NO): YES